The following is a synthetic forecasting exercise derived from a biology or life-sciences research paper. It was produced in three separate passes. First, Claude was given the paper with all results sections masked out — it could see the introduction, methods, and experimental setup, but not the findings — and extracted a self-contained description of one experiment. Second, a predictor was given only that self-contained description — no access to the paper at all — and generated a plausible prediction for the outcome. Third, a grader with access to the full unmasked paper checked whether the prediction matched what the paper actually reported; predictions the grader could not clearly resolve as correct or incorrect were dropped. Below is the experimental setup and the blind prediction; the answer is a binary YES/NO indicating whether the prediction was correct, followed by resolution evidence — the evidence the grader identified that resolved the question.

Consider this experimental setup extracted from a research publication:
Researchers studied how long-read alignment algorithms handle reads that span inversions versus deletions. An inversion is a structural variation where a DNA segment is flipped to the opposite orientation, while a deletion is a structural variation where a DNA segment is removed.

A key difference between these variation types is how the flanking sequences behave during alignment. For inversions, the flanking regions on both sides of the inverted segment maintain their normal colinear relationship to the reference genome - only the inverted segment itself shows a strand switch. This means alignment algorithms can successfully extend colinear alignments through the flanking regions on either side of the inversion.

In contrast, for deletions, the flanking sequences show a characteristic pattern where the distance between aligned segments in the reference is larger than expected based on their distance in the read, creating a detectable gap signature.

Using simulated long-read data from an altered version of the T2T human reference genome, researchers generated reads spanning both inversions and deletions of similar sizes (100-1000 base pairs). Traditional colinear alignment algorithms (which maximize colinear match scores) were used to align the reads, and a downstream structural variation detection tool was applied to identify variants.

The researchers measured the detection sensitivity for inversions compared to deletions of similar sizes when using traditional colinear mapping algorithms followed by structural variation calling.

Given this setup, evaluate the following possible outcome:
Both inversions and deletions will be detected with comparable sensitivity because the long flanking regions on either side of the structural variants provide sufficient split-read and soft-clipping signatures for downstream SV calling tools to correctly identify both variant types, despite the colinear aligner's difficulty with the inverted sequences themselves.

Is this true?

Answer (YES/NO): NO